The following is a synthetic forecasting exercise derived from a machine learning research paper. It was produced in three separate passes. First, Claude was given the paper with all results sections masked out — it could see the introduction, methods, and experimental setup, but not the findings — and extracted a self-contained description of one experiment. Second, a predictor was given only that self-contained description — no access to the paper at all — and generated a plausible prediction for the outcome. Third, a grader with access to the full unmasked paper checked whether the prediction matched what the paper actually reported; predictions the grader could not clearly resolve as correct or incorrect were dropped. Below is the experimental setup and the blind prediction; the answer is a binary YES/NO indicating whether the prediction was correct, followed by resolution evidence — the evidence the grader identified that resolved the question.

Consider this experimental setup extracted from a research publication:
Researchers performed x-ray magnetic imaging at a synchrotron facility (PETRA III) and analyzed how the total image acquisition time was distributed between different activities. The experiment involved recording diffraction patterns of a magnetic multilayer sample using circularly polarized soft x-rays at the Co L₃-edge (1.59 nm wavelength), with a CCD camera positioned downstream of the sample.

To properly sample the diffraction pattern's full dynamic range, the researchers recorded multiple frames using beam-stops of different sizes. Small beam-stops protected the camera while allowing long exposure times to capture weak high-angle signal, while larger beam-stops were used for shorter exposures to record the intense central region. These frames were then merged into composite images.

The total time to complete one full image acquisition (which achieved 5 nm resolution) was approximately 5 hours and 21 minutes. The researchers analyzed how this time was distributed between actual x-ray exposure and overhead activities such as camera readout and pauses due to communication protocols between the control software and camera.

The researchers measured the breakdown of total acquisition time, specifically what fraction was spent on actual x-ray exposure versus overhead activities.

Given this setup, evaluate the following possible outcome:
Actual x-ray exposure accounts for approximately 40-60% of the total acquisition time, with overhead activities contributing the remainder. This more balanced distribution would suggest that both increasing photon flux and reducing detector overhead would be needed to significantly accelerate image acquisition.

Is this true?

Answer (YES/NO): NO